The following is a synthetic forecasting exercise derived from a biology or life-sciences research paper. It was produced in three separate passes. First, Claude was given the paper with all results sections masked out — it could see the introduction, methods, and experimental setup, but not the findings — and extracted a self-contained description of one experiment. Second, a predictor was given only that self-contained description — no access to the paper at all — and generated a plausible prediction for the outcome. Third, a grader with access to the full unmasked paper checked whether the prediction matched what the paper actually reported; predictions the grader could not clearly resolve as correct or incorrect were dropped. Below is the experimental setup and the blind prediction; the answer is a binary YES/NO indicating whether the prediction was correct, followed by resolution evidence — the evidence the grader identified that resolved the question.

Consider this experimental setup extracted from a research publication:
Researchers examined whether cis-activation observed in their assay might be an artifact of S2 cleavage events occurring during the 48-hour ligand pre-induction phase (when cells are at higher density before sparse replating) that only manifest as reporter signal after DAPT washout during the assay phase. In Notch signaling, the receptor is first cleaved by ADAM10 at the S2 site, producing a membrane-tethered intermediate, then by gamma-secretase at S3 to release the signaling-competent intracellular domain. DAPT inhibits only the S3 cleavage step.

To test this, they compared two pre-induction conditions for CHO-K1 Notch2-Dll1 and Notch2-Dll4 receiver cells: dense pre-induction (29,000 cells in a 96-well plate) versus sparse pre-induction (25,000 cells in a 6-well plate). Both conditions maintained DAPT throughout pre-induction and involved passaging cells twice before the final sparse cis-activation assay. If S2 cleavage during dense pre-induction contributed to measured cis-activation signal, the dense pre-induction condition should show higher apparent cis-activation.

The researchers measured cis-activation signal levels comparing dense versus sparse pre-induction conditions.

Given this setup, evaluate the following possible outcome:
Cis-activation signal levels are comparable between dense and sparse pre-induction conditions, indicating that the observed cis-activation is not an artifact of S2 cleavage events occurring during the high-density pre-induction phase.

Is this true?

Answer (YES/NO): NO